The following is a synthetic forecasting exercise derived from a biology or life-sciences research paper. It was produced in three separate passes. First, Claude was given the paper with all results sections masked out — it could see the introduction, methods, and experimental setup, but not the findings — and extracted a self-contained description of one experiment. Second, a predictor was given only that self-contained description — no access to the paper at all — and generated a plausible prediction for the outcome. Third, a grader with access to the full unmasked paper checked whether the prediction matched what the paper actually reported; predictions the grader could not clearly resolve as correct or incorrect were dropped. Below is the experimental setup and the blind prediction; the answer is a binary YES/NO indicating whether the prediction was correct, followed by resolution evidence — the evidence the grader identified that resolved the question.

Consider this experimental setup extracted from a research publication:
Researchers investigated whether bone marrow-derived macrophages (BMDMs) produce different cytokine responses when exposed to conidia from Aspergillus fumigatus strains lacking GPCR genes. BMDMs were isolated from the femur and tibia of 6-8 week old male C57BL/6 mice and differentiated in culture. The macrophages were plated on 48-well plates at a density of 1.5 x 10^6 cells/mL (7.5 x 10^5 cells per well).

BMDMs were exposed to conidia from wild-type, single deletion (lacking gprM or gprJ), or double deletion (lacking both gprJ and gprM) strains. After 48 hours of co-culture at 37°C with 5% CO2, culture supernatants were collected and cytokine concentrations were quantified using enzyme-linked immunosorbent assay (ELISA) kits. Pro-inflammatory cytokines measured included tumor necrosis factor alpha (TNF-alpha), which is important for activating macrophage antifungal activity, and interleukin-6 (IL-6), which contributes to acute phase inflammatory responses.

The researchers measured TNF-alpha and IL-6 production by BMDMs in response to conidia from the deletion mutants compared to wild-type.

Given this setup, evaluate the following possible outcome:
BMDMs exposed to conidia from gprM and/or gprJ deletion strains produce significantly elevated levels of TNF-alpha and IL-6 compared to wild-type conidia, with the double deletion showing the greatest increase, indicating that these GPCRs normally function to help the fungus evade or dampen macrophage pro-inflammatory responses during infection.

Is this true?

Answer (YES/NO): NO